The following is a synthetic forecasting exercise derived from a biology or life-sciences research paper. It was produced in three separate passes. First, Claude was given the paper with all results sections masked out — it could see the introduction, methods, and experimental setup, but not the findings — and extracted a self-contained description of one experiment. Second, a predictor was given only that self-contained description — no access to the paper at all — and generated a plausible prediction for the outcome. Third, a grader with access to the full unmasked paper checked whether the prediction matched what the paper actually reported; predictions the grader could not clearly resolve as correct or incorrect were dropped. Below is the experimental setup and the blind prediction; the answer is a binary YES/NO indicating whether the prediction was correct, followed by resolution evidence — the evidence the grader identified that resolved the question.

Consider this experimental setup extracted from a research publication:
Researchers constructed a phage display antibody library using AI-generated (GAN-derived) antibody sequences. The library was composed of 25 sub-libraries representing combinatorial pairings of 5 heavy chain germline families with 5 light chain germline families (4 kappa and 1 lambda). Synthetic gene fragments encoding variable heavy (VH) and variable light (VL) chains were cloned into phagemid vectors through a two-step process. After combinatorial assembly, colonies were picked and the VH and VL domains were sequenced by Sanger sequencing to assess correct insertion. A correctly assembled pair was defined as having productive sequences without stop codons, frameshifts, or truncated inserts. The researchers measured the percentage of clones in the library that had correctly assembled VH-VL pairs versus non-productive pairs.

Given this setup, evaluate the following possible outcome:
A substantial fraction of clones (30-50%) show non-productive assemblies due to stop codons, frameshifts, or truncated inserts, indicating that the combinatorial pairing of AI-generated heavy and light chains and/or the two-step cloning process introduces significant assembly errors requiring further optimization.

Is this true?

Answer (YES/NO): NO